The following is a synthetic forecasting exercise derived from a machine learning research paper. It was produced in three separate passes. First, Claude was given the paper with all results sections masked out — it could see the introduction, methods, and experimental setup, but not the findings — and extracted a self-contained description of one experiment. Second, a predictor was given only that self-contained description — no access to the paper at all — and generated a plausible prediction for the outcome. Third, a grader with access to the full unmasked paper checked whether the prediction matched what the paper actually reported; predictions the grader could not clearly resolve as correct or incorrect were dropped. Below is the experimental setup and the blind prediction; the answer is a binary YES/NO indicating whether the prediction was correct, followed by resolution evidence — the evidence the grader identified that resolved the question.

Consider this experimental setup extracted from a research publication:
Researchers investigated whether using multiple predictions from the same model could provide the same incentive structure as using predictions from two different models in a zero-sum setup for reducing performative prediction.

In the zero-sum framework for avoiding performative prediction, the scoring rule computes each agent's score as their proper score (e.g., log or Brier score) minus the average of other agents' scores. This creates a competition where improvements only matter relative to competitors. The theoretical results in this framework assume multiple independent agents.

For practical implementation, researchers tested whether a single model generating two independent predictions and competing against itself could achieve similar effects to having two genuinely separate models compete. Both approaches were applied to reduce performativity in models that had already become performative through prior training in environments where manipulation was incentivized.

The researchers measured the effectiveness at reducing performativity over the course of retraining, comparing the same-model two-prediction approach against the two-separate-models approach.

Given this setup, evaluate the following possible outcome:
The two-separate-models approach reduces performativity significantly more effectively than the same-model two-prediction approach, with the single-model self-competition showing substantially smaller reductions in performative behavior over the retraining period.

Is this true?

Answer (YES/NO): NO